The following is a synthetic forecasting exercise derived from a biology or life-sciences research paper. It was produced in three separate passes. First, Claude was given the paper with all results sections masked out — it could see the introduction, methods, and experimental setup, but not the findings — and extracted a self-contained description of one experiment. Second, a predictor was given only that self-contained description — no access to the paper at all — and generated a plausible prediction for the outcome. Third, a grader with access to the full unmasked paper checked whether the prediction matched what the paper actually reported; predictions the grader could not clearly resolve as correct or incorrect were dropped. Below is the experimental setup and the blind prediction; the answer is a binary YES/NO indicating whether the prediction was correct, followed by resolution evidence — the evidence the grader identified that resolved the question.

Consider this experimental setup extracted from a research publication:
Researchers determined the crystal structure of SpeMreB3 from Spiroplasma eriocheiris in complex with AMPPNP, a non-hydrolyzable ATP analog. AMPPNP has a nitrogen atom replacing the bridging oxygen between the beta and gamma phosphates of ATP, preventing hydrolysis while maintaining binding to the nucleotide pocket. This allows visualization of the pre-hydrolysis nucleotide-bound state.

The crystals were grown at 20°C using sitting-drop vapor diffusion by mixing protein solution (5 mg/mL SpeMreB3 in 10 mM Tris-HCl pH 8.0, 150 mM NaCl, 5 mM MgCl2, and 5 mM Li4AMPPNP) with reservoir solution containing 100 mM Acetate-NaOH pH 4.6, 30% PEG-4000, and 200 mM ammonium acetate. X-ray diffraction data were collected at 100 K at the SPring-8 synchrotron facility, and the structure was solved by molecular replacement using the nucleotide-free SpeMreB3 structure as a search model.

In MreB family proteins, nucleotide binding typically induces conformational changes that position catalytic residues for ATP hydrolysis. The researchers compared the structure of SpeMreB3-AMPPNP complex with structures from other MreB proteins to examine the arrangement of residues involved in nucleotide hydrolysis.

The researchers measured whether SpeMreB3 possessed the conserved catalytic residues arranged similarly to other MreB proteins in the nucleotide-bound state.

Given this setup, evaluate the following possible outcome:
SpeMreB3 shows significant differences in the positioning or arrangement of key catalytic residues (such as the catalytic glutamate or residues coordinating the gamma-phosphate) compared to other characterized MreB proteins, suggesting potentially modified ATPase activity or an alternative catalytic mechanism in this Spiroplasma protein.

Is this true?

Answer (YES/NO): YES